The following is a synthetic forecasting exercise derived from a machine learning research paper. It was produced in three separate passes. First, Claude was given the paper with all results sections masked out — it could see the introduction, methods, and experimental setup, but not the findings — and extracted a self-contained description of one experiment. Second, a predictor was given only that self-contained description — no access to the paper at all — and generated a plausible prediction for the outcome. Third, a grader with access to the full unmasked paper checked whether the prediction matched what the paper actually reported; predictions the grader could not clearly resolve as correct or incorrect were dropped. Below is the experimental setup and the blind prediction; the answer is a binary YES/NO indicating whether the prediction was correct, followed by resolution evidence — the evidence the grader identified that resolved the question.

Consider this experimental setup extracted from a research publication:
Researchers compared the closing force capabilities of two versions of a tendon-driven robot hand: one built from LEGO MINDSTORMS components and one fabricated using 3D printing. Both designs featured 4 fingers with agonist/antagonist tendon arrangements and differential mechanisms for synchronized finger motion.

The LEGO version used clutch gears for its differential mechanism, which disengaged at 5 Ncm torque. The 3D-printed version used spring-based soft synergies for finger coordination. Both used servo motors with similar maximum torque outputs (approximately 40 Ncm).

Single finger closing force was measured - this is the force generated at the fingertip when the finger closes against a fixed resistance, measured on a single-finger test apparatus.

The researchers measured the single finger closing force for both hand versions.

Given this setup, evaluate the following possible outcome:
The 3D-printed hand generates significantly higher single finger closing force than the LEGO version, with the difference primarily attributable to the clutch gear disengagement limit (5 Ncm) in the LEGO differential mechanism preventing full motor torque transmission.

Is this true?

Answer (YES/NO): NO